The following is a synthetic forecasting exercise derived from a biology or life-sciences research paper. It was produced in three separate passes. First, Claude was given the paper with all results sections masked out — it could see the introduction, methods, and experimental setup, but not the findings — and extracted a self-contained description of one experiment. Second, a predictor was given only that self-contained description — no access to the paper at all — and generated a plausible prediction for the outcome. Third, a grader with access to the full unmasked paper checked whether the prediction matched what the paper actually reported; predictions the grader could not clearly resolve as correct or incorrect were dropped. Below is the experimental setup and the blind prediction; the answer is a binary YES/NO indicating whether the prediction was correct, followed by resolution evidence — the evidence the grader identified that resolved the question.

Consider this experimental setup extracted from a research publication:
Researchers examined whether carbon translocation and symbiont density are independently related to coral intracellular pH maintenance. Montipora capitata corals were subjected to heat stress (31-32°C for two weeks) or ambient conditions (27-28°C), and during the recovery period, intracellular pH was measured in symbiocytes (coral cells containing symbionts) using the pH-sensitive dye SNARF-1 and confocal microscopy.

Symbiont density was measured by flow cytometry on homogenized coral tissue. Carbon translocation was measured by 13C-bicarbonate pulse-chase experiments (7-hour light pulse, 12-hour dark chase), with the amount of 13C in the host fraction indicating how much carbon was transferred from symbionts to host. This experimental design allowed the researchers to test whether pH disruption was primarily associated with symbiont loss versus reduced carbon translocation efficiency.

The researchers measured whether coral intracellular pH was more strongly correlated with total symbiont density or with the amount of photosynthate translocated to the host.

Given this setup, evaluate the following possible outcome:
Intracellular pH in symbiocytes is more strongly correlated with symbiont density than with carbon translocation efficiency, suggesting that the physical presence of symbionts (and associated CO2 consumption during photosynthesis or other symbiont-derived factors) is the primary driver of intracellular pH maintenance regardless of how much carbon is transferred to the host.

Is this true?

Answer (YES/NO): NO